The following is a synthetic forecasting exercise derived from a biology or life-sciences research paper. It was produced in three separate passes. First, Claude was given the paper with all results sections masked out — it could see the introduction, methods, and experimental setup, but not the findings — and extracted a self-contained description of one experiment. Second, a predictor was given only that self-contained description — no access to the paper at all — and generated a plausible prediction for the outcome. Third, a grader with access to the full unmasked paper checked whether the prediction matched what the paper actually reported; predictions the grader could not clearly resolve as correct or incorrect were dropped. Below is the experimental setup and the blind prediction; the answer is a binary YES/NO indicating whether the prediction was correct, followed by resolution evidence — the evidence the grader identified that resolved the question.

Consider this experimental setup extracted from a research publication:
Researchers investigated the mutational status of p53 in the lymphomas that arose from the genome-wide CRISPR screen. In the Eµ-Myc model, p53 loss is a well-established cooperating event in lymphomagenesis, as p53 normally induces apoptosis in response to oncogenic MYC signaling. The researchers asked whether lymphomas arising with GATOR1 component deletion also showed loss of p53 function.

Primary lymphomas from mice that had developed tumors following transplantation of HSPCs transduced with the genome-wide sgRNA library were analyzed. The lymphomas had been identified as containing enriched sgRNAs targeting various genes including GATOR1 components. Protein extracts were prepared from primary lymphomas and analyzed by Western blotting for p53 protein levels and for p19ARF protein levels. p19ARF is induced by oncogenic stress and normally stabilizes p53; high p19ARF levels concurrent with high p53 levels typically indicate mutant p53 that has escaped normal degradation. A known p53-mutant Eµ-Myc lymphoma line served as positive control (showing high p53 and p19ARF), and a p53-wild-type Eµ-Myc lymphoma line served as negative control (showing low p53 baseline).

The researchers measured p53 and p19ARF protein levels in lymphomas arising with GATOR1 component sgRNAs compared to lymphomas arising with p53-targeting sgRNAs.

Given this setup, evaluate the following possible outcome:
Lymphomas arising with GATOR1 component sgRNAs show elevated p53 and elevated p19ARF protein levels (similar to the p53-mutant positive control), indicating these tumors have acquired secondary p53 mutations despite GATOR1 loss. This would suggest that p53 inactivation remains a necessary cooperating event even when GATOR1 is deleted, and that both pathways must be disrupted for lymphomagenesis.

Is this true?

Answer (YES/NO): NO